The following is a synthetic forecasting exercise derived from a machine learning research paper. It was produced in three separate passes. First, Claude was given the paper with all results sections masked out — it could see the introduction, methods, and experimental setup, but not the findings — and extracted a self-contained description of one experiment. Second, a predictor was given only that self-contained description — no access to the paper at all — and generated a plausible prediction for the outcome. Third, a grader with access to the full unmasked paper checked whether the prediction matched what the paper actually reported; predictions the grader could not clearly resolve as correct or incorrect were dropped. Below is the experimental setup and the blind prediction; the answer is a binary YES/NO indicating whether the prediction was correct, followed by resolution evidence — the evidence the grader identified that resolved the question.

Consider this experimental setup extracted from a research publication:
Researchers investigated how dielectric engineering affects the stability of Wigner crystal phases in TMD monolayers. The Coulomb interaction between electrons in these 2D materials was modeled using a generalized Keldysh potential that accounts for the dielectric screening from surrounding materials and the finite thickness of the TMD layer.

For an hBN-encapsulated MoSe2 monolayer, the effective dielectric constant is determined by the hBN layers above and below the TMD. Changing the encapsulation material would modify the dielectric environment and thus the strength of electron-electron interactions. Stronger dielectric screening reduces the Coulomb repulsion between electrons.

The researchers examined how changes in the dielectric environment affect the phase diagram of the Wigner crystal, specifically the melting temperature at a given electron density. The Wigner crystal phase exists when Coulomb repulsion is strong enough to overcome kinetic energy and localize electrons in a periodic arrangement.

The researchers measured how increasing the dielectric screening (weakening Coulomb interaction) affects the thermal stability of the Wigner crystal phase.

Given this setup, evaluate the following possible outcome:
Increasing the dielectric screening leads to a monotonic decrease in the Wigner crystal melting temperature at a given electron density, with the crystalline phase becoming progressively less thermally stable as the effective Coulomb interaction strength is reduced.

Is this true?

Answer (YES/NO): YES